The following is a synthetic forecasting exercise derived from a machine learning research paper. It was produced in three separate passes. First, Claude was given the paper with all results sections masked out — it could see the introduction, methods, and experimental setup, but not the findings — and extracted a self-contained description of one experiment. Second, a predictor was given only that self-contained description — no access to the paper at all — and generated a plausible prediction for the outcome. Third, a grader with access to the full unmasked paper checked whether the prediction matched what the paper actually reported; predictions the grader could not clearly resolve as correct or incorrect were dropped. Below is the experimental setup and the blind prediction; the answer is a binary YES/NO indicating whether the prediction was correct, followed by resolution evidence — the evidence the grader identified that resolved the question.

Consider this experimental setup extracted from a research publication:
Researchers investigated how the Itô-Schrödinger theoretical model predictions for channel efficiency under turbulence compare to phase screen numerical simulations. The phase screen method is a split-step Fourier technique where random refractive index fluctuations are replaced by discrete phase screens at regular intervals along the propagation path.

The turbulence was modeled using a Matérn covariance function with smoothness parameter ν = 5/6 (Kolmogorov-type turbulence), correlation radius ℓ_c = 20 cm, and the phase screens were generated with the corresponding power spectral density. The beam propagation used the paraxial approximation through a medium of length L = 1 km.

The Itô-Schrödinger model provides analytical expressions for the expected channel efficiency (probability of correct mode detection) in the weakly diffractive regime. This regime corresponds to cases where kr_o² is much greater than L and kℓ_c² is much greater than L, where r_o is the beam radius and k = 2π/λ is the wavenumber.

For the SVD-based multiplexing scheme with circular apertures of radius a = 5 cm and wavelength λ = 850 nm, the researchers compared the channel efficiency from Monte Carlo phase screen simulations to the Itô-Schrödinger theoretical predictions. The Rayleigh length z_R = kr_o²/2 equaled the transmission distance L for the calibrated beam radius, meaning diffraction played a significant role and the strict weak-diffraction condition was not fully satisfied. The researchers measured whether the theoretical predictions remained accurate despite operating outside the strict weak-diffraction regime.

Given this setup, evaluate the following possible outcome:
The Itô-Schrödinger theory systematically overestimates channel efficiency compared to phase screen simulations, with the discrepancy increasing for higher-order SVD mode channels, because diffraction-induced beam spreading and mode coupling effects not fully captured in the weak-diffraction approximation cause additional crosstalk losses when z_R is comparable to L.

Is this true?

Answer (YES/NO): NO